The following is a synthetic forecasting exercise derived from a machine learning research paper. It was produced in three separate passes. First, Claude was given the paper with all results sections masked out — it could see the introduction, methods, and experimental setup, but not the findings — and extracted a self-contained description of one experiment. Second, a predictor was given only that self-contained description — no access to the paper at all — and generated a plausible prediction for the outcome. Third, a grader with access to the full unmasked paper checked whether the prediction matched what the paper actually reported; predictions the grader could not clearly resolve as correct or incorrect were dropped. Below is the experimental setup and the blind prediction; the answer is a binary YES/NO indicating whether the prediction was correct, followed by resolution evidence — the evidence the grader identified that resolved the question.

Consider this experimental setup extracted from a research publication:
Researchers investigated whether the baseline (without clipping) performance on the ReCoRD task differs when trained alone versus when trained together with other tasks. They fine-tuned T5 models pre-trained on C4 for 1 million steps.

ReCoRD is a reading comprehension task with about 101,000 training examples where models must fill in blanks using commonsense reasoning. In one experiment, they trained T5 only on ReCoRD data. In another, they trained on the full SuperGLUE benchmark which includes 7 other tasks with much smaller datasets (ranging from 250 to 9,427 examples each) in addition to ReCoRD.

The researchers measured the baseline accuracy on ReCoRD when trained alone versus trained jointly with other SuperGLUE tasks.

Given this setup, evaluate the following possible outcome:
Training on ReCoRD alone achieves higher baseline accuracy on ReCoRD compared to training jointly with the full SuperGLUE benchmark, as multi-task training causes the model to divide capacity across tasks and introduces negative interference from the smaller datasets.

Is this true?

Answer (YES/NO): YES